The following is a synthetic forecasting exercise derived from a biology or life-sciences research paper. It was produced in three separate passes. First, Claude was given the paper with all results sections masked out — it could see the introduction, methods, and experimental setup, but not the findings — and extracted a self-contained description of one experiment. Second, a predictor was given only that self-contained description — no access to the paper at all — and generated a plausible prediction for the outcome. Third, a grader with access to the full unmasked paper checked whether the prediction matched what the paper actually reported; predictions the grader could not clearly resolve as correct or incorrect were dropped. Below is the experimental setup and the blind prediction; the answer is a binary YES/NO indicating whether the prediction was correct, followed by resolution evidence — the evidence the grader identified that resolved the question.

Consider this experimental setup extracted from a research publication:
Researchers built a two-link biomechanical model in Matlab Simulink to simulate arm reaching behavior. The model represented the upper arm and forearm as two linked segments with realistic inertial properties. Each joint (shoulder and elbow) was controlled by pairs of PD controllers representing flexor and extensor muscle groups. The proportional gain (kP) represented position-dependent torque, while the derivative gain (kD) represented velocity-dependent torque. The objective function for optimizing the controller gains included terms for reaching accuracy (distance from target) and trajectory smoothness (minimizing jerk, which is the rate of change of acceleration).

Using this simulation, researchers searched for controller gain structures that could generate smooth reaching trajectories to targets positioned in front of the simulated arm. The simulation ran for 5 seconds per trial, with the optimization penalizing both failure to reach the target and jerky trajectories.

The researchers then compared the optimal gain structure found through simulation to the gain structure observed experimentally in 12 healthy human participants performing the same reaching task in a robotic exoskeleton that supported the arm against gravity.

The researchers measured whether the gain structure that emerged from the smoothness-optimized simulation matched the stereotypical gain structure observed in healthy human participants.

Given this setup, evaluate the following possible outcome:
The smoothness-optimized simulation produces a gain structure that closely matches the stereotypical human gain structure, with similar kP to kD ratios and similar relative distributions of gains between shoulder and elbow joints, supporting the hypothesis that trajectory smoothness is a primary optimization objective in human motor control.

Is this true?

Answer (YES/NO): YES